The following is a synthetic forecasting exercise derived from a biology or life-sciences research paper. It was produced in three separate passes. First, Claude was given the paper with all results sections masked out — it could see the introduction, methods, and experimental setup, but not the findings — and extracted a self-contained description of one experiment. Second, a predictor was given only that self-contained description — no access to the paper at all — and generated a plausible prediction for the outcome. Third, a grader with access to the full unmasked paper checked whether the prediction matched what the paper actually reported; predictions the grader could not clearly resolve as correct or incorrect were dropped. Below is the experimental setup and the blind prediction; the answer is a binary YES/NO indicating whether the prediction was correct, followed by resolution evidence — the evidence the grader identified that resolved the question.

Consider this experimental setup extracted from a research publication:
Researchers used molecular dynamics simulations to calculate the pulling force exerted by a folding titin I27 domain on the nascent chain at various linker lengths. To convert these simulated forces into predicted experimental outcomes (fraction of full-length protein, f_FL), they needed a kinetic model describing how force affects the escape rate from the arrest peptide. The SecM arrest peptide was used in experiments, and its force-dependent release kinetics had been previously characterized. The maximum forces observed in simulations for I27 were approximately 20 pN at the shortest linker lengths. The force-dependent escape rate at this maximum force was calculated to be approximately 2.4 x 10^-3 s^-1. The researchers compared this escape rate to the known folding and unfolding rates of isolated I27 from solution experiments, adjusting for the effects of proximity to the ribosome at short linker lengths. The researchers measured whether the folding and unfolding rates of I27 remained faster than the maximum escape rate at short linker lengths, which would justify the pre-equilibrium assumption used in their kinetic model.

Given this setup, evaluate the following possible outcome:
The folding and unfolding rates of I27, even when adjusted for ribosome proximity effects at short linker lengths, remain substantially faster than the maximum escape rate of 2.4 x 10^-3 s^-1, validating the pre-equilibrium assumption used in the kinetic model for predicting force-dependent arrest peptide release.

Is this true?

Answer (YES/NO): YES